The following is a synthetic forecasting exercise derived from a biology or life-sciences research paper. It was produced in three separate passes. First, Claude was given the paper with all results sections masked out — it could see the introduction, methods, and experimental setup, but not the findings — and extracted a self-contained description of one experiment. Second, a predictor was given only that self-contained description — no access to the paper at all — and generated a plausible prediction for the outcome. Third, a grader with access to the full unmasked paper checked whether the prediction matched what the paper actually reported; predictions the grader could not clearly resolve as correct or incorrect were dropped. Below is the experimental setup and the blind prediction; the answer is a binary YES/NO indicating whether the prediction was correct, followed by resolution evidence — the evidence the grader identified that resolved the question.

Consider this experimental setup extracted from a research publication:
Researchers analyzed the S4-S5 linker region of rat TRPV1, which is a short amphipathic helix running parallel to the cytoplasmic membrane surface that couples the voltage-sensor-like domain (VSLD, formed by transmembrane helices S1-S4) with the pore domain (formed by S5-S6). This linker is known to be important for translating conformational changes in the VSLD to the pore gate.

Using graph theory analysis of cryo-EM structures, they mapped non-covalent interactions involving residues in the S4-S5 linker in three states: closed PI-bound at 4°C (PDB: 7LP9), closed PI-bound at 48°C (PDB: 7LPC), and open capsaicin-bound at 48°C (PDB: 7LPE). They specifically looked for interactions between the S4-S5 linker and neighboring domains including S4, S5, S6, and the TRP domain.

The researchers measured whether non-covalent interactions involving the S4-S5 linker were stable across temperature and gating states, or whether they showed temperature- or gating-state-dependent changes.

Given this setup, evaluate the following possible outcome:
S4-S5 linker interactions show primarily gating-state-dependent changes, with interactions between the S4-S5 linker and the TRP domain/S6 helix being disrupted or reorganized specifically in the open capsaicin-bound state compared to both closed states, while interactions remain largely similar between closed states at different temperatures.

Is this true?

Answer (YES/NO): YES